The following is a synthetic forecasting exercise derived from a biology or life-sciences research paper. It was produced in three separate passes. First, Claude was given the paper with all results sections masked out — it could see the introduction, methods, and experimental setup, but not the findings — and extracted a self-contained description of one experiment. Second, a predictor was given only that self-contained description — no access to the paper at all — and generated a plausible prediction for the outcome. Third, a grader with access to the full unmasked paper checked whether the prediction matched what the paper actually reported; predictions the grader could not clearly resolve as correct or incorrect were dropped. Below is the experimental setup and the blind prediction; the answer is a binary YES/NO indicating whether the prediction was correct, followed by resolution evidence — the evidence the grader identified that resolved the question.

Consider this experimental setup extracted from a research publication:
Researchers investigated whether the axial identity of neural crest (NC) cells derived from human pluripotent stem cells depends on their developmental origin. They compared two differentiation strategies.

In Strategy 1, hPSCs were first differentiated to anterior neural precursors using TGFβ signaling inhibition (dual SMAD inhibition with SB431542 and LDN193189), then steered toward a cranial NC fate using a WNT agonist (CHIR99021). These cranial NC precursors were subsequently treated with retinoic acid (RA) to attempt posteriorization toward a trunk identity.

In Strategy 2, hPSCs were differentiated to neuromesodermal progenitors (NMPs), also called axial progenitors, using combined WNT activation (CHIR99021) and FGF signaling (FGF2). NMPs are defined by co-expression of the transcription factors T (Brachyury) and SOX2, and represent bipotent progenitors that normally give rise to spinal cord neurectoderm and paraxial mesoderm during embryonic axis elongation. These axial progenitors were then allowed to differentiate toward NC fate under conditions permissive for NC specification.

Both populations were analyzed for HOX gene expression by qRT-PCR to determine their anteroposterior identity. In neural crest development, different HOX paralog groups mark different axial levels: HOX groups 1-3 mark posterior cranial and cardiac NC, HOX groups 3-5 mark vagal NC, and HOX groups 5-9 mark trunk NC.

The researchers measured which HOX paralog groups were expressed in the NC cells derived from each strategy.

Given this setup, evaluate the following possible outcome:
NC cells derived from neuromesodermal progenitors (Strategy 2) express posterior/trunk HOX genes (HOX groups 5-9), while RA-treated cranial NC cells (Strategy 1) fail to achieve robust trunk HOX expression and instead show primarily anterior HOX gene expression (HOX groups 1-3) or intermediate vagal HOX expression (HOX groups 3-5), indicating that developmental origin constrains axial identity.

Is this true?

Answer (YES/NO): YES